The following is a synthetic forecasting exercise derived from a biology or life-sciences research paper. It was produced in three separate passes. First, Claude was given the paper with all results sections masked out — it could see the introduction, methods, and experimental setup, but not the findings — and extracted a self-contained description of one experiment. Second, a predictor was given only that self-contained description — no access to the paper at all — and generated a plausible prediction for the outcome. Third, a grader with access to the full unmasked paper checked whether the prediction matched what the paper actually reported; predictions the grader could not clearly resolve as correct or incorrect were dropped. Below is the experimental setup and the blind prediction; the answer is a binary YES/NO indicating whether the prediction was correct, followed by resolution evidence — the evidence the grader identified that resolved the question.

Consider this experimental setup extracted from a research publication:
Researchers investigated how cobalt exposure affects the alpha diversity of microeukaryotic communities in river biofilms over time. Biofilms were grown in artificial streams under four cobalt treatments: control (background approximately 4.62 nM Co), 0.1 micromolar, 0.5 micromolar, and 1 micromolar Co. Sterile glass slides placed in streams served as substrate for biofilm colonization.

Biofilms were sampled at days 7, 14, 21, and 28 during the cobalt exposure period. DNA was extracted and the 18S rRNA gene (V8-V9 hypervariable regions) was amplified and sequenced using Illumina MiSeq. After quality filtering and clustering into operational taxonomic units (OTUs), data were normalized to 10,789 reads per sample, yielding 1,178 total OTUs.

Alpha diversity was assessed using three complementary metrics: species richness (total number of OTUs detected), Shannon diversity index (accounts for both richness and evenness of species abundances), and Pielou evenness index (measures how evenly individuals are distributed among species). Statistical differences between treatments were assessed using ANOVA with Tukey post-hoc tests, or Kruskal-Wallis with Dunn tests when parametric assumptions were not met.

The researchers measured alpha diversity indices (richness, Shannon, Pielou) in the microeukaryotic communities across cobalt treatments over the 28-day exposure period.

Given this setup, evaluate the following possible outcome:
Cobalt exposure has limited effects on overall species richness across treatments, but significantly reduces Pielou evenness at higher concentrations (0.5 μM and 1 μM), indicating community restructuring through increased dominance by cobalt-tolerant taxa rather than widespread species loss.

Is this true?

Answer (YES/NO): NO